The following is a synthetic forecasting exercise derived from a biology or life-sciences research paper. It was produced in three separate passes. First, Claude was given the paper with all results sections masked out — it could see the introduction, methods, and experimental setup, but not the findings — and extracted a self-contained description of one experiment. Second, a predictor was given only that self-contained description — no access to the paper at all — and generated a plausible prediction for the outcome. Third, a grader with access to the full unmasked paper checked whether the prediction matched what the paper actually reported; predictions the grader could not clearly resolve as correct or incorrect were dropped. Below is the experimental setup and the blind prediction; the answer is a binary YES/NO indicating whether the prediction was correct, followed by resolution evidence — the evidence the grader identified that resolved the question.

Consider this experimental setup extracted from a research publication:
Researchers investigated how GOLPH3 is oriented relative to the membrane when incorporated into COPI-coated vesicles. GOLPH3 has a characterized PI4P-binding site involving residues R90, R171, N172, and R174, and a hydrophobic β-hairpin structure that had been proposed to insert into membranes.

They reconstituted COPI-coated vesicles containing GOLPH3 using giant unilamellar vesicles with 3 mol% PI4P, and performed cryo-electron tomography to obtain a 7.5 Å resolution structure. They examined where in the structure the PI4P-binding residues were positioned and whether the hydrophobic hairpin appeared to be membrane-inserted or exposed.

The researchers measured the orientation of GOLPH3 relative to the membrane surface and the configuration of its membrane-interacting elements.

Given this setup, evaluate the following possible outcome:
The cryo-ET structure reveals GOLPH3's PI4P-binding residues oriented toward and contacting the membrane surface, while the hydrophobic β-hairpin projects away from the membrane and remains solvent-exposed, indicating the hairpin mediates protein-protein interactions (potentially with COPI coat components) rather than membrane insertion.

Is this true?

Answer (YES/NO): NO